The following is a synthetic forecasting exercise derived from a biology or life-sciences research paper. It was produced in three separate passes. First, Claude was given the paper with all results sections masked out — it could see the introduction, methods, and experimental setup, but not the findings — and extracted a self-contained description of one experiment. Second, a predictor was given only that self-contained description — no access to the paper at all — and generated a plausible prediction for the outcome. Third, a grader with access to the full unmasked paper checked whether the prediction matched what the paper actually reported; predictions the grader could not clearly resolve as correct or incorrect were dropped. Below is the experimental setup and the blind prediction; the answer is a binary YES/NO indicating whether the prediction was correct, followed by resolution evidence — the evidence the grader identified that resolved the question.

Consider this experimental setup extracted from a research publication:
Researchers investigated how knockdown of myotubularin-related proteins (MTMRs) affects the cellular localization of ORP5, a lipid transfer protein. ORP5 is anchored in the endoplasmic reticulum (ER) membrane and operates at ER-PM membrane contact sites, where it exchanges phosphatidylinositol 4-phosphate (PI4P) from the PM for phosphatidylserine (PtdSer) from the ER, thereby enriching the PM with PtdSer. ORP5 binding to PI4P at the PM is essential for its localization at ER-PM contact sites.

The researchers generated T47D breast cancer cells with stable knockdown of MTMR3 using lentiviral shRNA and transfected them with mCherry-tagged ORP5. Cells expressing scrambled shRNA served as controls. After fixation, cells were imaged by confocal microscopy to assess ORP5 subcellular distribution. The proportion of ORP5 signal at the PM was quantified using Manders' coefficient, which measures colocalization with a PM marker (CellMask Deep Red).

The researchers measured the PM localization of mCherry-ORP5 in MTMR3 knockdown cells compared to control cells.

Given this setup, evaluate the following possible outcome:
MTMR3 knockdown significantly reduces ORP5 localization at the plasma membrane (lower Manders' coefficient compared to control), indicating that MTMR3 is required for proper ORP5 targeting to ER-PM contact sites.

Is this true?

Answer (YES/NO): YES